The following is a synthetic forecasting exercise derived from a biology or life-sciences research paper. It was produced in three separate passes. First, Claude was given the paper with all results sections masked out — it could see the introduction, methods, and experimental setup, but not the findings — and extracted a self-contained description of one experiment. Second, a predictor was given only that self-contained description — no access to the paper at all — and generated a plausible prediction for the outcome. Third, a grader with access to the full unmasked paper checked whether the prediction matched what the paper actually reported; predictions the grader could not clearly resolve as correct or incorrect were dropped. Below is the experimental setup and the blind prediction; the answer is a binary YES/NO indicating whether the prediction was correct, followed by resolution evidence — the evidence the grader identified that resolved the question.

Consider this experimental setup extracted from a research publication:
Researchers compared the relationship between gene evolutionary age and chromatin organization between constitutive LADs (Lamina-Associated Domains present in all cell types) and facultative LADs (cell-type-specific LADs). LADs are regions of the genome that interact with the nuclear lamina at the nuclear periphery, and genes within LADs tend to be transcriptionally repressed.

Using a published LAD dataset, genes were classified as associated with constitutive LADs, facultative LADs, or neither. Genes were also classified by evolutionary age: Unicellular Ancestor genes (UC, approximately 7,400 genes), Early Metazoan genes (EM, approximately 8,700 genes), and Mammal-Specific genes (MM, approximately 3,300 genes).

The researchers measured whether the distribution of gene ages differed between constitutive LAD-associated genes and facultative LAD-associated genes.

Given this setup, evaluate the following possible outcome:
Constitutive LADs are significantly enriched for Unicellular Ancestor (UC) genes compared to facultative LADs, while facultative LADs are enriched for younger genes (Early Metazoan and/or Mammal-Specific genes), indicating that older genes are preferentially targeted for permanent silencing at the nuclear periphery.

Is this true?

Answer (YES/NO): NO